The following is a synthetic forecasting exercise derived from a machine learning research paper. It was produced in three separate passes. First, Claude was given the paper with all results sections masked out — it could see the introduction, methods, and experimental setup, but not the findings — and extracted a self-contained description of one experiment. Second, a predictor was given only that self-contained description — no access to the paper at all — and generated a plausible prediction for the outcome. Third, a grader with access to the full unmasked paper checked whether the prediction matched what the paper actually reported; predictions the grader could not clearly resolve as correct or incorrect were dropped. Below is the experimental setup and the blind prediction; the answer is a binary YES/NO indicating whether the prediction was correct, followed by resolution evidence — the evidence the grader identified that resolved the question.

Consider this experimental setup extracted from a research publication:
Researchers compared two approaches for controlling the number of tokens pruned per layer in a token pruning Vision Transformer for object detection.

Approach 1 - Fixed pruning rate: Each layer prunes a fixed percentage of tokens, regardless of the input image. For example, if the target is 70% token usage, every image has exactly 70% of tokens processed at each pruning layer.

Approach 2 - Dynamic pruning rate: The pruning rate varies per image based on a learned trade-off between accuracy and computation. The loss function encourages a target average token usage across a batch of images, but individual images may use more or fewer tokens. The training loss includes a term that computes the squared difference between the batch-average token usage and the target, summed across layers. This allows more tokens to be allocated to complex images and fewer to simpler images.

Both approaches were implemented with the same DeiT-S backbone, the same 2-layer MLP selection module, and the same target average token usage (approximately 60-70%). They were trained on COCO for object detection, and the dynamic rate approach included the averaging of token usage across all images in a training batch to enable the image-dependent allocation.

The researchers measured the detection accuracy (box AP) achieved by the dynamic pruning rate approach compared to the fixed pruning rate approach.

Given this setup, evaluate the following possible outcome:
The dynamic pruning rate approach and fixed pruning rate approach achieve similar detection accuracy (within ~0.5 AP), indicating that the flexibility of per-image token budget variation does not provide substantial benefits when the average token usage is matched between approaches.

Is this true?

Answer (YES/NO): NO